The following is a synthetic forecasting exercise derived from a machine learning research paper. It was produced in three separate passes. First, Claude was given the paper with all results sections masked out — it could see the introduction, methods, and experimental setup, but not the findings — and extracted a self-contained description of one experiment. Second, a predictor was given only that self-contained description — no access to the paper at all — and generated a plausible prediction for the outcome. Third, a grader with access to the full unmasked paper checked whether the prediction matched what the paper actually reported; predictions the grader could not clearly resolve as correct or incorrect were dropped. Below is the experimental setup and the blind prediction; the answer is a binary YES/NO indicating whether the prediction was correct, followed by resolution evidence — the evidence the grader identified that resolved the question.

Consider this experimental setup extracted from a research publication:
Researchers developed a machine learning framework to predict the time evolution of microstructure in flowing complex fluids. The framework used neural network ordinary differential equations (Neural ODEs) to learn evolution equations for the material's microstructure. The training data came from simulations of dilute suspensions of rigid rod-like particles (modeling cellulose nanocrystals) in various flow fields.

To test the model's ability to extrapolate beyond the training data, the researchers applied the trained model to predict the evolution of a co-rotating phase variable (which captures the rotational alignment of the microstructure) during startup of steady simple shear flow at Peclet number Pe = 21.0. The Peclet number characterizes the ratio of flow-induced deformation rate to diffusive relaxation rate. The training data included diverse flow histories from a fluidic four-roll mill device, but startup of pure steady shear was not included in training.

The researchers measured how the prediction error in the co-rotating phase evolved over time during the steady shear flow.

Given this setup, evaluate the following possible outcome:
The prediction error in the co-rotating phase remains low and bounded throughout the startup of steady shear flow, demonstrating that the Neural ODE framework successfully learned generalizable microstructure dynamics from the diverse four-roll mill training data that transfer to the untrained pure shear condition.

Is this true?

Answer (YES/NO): NO